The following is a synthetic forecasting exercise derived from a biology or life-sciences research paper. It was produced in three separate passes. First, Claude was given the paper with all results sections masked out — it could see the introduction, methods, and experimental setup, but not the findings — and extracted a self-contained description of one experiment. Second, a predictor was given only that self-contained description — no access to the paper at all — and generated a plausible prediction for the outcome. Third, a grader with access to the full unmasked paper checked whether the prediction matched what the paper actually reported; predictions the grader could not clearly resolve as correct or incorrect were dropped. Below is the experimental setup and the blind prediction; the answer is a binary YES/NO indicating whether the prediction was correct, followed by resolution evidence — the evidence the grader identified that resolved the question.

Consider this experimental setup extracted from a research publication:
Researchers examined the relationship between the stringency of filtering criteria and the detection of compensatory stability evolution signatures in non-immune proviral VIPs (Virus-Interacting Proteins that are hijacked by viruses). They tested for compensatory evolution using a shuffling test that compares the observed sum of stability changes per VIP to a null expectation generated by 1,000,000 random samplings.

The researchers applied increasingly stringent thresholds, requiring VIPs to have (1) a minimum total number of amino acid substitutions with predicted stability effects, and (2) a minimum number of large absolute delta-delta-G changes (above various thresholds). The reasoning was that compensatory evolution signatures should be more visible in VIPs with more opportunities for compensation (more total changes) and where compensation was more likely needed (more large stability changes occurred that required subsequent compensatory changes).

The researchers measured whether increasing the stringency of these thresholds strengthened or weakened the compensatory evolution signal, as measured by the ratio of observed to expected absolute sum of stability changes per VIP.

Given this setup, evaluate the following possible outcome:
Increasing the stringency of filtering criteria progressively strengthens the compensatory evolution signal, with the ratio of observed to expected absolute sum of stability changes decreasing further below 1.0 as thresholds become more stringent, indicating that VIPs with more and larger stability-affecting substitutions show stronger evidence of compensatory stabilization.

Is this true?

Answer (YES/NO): YES